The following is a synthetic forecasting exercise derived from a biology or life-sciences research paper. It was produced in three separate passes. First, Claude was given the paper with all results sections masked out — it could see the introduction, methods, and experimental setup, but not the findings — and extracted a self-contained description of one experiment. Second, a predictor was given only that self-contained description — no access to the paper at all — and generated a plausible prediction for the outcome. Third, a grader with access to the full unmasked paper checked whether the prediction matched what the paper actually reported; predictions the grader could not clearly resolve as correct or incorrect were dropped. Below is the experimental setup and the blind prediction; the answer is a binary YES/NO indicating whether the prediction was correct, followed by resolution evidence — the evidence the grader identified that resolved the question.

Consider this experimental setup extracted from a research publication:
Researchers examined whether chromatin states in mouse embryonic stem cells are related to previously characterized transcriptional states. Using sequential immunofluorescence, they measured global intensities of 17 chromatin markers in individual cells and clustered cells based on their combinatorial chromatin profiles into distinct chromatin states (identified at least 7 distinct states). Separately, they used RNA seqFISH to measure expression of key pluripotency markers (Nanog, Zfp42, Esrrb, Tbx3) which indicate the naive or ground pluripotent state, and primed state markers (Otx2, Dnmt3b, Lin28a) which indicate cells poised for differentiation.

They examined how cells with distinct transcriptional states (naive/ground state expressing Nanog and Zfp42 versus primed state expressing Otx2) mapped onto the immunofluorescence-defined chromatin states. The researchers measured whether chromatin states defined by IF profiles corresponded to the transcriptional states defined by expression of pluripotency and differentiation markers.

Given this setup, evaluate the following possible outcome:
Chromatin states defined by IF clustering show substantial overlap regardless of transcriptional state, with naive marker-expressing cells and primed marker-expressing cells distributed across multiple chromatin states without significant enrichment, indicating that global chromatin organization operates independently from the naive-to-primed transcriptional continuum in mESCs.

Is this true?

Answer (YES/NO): YES